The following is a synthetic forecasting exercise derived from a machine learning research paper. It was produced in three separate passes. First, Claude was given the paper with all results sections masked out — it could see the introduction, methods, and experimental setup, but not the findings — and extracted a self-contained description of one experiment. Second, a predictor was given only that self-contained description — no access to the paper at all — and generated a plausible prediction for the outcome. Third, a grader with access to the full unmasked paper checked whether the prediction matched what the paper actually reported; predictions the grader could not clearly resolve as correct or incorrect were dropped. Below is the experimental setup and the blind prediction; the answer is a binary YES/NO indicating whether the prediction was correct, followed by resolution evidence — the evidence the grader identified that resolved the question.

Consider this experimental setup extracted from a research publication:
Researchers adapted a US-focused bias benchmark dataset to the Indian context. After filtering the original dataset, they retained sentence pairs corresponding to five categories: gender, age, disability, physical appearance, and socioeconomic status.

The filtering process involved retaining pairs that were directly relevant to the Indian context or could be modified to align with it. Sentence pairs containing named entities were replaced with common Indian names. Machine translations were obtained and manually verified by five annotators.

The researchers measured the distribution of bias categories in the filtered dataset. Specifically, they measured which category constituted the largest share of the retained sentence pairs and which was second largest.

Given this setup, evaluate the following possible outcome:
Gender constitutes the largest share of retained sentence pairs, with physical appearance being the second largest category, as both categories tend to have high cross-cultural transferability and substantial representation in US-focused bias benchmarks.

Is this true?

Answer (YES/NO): NO